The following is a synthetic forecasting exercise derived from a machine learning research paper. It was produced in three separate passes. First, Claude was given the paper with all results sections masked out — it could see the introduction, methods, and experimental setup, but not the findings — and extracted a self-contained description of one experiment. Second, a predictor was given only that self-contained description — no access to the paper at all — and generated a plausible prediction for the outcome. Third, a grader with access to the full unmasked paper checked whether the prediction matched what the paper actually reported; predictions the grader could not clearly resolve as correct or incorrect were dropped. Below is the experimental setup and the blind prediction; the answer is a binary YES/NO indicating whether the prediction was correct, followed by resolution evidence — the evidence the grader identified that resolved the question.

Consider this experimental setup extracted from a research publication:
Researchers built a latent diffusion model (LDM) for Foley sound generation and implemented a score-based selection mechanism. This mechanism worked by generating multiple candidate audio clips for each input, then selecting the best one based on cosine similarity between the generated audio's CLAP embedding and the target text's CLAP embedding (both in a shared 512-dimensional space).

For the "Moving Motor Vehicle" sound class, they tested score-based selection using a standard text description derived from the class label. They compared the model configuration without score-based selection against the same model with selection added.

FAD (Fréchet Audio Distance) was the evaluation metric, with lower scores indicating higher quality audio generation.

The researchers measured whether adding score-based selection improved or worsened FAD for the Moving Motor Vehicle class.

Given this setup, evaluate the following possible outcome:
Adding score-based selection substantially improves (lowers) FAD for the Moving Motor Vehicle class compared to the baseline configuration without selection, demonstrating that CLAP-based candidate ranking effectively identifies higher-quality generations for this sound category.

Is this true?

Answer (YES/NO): NO